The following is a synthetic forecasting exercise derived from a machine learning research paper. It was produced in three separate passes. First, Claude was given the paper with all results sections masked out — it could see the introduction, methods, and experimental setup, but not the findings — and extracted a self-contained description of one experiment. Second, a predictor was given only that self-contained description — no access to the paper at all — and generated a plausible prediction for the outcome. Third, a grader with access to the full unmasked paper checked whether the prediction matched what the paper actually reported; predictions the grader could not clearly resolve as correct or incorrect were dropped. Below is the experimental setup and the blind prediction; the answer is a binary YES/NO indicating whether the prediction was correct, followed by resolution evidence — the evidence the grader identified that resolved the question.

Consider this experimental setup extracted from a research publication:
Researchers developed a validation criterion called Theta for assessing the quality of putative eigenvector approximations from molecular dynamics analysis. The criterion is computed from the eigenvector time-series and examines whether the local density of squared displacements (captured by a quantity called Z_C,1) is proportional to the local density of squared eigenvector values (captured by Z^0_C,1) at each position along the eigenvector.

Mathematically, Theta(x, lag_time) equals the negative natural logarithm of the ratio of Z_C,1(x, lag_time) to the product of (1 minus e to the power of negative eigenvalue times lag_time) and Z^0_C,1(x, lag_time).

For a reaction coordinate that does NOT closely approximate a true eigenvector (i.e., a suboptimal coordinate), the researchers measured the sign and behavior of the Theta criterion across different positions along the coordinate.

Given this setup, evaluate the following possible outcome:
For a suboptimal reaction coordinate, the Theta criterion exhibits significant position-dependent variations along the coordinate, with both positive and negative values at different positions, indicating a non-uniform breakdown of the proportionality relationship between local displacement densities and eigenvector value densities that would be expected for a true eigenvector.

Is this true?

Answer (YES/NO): NO